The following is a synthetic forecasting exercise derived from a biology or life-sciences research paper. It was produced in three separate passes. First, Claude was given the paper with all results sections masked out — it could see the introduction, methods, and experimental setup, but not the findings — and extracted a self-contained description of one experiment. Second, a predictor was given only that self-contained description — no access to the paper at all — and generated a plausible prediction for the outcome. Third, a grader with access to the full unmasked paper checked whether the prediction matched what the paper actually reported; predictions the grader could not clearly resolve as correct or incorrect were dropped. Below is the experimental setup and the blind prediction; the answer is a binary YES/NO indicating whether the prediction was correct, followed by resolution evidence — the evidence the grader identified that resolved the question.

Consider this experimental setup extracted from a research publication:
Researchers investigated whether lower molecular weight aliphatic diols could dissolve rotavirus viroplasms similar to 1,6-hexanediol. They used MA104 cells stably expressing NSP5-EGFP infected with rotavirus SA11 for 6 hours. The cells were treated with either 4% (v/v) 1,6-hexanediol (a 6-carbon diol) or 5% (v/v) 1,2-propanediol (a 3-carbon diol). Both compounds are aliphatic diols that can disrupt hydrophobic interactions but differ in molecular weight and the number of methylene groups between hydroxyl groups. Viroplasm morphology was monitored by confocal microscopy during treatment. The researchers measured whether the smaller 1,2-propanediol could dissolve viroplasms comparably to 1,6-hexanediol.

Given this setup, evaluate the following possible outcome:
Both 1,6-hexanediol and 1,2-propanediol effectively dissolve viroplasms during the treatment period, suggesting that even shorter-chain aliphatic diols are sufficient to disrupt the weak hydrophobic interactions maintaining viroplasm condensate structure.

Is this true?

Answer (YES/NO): YES